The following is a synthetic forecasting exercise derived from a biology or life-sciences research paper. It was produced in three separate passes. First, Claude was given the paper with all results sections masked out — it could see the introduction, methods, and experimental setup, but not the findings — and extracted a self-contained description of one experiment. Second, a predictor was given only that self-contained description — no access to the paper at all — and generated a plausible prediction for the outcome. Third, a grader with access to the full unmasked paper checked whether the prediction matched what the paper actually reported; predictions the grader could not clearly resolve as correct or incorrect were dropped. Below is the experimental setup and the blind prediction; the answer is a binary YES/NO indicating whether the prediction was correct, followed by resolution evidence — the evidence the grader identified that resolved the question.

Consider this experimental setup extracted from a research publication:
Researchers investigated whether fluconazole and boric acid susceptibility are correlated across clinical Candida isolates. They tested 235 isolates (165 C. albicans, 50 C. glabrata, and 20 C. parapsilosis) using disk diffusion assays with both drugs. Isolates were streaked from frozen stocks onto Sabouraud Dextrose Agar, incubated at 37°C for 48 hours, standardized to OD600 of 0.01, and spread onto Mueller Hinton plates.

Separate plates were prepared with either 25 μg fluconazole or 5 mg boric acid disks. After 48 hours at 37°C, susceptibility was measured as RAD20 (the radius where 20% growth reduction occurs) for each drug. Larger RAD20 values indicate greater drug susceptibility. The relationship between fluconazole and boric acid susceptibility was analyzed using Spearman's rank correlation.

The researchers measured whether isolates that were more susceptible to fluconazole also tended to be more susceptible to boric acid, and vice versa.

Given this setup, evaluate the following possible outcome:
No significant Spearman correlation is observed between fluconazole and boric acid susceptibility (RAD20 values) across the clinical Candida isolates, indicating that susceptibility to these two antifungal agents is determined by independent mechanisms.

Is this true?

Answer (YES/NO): YES